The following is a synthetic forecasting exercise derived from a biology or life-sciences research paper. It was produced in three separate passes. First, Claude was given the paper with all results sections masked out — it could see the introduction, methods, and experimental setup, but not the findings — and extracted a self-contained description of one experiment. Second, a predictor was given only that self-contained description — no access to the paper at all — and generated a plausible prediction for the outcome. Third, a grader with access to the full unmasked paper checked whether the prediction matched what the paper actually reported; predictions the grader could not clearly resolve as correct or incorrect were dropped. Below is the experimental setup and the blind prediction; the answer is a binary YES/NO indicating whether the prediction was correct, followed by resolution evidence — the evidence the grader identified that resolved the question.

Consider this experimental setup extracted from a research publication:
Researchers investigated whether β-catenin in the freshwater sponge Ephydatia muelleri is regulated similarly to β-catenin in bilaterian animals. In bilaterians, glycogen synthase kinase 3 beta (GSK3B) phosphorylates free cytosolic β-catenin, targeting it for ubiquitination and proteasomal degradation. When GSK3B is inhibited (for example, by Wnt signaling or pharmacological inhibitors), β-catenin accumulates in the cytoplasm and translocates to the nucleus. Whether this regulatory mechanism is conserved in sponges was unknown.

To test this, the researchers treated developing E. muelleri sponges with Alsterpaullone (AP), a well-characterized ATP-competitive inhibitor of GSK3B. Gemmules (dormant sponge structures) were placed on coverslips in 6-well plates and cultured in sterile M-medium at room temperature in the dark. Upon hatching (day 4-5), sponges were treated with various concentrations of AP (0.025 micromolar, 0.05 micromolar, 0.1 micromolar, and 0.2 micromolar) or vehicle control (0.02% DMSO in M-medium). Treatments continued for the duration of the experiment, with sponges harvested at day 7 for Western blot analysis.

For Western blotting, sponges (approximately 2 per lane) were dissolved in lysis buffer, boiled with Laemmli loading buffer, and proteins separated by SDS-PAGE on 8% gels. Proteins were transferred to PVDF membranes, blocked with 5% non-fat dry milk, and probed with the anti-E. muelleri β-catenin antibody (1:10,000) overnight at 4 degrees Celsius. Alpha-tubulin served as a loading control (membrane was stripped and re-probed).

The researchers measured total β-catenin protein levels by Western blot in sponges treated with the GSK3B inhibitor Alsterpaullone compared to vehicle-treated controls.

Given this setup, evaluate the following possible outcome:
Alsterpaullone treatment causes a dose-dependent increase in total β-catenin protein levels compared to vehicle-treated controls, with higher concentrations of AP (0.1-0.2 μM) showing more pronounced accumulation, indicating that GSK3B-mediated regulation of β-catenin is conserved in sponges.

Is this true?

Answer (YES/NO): NO